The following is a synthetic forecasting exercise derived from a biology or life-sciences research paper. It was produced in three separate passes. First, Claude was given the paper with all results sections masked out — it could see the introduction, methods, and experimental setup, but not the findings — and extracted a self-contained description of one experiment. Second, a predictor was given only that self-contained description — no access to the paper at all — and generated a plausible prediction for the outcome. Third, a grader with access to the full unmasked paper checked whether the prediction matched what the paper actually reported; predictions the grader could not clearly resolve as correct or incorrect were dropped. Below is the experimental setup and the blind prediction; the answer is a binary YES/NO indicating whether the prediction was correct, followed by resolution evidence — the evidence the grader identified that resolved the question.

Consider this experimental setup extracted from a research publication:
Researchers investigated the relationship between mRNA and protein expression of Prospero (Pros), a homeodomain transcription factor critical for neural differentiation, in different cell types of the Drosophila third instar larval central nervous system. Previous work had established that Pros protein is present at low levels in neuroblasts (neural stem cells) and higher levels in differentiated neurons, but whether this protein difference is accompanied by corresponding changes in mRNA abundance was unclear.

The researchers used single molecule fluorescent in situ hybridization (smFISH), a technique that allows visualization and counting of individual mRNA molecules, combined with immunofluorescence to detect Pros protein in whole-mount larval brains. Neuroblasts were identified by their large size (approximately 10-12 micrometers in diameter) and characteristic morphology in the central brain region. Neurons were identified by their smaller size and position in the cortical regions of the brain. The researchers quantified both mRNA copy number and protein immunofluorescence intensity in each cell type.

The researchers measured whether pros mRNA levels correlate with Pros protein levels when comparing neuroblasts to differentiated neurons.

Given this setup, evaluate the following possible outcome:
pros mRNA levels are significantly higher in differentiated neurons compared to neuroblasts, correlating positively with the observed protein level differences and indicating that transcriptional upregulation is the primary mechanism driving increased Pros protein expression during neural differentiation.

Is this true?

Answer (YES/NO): NO